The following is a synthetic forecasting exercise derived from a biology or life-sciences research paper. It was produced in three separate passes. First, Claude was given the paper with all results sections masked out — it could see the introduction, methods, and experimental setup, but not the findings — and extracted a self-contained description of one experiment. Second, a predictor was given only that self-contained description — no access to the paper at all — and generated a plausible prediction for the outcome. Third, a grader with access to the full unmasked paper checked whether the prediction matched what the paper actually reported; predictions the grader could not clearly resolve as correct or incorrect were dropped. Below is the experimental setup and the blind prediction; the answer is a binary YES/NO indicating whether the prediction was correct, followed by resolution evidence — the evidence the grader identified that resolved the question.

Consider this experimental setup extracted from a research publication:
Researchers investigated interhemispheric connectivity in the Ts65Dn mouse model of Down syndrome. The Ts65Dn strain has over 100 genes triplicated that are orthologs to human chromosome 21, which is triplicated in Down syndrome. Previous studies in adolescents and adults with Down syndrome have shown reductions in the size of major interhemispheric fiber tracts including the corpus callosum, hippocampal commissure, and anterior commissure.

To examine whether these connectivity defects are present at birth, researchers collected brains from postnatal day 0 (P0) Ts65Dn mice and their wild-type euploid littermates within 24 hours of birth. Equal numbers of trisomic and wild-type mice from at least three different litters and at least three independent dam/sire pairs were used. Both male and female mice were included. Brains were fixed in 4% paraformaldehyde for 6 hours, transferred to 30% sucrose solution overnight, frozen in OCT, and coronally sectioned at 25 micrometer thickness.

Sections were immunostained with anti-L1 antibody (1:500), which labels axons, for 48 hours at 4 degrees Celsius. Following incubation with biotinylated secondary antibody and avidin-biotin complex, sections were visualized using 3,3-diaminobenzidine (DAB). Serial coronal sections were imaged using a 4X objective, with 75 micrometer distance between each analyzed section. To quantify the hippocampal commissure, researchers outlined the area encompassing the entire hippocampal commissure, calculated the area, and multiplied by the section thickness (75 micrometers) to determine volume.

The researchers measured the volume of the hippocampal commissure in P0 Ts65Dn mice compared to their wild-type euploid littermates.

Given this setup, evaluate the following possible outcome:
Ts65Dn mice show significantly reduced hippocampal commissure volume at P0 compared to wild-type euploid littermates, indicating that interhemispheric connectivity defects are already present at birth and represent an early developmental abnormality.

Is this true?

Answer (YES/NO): YES